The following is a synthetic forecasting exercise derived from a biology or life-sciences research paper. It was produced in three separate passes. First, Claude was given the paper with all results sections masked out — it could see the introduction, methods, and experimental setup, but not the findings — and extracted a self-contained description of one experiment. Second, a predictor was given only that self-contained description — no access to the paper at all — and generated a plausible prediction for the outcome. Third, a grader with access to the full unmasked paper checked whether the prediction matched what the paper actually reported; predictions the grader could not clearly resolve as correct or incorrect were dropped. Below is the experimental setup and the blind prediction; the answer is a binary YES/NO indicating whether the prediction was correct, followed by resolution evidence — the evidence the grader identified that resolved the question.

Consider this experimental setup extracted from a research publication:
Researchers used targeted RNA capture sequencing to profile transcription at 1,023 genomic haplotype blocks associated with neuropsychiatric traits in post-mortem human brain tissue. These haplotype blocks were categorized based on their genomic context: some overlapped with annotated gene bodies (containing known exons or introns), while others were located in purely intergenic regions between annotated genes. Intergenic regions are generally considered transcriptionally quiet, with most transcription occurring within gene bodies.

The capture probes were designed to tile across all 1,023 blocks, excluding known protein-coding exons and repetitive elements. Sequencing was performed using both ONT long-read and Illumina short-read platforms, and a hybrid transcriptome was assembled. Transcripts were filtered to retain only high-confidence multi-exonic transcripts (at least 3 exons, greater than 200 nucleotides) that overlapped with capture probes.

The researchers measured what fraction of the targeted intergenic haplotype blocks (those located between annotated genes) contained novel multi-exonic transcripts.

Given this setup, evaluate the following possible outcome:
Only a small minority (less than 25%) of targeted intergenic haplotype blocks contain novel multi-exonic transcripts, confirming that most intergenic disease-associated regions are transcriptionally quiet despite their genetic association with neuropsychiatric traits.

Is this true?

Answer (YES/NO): YES